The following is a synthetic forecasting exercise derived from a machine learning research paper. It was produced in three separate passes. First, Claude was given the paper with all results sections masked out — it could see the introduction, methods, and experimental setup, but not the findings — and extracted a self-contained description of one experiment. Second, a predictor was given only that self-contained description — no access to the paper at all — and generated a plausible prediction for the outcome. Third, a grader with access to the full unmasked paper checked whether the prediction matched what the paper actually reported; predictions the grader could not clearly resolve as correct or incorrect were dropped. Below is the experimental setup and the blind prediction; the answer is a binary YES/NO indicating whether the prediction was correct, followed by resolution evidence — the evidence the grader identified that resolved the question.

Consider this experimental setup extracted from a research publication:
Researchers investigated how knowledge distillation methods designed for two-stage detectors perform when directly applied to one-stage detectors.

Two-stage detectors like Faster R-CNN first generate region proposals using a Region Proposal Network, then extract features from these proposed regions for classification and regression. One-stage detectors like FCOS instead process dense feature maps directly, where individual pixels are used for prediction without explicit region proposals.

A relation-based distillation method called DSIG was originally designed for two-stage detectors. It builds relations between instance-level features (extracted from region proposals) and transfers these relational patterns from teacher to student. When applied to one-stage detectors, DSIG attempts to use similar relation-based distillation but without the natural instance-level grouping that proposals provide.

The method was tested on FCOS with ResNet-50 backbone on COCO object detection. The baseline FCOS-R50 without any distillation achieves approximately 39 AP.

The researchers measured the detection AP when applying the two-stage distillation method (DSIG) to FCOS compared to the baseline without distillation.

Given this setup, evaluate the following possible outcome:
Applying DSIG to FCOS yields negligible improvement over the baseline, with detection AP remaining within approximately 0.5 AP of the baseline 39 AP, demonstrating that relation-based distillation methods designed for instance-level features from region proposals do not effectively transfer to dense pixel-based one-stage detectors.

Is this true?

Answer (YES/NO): NO